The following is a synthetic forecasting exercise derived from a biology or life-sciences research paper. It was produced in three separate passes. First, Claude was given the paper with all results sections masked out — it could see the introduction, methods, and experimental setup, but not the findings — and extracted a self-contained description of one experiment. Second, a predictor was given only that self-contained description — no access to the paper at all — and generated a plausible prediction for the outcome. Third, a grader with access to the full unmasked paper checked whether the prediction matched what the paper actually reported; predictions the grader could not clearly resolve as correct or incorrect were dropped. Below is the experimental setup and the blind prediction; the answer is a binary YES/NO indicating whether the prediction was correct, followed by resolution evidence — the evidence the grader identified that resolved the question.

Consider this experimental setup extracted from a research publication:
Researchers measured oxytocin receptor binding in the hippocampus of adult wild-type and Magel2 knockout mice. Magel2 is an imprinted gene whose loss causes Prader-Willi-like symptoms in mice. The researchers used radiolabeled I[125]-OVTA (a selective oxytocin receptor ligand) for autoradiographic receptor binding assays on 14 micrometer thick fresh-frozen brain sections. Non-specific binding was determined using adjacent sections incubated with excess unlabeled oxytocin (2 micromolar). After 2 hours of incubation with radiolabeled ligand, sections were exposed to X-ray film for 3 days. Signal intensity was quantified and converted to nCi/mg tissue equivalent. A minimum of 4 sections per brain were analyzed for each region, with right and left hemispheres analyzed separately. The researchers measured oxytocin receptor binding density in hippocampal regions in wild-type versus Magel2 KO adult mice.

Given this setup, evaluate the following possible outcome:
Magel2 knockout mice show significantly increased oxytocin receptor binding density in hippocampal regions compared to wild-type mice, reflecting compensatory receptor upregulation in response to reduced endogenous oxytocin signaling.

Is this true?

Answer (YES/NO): YES